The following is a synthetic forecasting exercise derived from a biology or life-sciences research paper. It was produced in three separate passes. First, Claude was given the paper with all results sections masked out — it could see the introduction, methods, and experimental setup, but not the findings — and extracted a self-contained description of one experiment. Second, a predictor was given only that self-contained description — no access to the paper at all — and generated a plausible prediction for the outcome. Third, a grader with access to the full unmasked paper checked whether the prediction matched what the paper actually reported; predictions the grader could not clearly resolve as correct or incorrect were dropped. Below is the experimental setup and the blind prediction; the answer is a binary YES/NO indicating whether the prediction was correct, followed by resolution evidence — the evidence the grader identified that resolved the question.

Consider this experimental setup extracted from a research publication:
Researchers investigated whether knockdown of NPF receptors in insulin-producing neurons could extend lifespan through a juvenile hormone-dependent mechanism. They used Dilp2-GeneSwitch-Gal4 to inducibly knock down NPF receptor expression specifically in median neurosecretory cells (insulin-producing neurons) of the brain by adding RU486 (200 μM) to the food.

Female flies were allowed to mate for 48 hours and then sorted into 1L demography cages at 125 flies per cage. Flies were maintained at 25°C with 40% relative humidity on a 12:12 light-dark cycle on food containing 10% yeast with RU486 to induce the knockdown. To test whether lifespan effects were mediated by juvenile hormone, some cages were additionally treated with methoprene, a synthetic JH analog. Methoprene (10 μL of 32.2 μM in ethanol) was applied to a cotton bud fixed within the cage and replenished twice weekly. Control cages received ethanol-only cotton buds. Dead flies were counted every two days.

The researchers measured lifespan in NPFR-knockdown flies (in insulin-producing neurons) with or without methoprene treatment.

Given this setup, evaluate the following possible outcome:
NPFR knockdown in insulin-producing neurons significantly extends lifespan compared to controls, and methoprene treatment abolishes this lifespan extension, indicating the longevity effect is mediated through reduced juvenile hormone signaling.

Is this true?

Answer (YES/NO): YES